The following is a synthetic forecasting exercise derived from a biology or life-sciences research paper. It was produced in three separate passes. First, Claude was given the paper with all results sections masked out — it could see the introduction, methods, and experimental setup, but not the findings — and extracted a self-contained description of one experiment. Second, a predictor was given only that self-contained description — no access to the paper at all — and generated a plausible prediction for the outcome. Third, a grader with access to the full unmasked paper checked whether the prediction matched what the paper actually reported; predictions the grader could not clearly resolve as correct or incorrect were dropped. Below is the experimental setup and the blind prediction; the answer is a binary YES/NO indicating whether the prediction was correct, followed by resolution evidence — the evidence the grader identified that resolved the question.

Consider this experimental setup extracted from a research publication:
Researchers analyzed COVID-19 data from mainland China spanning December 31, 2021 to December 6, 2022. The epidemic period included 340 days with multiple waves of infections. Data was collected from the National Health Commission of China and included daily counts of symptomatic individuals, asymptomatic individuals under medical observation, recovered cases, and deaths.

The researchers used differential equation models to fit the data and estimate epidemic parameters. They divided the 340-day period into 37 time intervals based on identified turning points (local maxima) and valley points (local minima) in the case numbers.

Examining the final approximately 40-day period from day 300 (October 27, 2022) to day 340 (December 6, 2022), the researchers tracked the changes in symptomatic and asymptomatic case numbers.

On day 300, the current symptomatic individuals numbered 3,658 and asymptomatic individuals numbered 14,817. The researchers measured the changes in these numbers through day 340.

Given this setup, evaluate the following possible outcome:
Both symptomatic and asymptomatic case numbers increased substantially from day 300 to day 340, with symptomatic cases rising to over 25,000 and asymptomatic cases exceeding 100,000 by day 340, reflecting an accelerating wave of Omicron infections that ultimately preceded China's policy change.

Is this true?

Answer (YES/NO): YES